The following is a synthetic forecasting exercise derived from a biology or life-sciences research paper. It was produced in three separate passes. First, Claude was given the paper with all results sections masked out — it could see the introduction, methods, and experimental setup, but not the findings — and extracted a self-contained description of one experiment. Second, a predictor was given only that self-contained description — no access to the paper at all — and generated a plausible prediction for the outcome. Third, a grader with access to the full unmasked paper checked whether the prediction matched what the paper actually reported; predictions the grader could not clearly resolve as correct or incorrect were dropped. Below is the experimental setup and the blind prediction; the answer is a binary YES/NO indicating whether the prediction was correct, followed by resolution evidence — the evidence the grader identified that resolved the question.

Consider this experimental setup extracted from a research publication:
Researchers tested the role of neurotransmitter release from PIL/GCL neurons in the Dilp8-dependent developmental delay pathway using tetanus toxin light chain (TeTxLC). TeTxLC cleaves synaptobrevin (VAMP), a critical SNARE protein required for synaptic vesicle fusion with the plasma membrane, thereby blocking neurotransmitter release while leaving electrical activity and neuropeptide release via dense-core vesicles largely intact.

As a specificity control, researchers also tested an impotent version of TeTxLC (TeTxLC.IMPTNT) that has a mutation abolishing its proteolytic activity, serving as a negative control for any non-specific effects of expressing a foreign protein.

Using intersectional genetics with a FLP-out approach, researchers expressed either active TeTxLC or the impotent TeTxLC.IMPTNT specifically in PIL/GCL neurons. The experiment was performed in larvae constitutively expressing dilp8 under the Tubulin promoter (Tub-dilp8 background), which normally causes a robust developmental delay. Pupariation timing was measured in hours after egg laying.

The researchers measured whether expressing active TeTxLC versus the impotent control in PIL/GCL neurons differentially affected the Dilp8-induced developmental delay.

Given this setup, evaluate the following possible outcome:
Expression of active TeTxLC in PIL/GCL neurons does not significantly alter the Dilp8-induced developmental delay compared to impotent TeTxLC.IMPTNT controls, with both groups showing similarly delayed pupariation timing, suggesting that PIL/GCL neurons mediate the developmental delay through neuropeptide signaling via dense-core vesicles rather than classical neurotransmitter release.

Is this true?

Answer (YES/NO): NO